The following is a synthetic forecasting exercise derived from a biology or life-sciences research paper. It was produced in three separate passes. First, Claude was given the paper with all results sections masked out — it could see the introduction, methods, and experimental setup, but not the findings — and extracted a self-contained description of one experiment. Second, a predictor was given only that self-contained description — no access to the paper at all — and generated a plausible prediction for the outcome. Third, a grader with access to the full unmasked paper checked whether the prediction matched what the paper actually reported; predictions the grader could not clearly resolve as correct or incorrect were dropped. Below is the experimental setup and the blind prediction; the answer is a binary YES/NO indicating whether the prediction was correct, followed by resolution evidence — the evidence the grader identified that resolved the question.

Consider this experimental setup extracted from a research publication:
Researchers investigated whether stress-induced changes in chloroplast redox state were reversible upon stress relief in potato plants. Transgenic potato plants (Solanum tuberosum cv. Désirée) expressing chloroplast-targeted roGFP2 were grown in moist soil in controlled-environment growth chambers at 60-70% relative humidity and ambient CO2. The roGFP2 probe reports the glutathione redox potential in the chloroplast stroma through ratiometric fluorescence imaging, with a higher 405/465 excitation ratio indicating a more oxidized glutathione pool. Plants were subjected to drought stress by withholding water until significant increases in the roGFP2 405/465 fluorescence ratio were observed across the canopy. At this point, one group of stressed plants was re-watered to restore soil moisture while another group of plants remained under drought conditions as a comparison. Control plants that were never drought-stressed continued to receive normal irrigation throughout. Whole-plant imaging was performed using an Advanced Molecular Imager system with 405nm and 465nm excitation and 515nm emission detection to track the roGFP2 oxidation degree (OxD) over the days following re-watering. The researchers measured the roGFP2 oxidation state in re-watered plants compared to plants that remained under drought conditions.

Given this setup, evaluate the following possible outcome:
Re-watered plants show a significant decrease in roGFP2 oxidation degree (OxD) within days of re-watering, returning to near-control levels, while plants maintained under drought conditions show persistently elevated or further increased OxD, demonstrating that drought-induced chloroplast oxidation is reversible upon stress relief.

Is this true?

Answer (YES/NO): YES